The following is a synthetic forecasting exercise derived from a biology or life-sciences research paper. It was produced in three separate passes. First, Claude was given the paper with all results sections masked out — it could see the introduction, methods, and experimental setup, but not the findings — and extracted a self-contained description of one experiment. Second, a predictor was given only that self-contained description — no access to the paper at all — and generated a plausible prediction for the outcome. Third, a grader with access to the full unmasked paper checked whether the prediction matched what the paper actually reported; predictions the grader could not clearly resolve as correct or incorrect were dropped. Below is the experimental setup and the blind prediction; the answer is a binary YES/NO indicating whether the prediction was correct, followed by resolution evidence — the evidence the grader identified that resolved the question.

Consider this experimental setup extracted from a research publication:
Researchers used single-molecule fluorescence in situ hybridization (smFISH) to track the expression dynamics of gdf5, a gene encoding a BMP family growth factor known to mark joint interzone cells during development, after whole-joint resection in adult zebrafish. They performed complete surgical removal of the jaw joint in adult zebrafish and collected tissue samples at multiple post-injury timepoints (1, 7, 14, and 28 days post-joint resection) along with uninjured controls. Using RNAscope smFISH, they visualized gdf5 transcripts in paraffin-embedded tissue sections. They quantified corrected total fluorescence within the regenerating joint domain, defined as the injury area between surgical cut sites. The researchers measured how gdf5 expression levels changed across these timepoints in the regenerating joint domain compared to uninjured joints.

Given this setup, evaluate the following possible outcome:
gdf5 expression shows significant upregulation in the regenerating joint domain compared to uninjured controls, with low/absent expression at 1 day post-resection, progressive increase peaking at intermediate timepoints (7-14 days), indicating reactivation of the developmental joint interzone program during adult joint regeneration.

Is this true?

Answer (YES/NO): NO